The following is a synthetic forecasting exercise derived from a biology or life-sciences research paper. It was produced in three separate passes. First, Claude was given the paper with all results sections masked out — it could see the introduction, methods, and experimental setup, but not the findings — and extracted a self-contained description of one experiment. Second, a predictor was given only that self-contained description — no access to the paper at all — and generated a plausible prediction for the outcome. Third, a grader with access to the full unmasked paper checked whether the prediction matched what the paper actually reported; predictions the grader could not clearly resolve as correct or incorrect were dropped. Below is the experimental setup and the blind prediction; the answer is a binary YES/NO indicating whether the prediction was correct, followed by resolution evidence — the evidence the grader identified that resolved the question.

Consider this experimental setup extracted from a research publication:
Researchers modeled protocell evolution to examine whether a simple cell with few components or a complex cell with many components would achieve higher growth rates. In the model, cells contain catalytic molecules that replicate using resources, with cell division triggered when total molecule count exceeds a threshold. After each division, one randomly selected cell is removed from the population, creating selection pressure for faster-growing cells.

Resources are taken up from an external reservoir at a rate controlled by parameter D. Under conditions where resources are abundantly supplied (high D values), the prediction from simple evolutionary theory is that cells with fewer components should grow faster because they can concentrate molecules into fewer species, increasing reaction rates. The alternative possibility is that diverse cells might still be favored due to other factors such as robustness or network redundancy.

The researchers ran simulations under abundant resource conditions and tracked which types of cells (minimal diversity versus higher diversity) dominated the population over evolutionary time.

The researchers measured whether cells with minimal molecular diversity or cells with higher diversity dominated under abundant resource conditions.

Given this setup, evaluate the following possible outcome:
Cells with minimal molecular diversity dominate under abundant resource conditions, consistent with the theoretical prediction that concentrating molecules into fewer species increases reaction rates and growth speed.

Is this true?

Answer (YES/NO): YES